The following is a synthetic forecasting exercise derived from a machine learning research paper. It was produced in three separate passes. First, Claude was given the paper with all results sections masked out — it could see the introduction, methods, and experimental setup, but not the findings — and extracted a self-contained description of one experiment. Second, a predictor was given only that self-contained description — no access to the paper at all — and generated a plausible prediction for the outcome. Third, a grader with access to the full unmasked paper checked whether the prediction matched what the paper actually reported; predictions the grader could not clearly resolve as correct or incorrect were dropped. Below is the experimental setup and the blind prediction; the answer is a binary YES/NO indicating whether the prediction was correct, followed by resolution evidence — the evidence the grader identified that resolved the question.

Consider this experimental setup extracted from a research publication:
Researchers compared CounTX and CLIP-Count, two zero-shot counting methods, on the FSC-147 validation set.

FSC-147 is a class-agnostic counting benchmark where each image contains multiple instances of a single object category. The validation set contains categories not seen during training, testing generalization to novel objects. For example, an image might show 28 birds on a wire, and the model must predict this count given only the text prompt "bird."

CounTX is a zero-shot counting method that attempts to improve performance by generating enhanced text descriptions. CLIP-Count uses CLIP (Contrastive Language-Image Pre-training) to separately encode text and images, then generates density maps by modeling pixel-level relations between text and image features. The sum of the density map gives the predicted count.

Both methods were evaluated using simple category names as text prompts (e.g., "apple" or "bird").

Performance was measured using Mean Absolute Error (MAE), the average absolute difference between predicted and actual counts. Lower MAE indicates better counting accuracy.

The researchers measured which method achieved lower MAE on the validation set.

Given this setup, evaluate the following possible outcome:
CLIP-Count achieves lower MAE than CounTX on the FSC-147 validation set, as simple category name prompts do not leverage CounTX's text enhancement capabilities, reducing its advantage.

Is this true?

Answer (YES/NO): NO